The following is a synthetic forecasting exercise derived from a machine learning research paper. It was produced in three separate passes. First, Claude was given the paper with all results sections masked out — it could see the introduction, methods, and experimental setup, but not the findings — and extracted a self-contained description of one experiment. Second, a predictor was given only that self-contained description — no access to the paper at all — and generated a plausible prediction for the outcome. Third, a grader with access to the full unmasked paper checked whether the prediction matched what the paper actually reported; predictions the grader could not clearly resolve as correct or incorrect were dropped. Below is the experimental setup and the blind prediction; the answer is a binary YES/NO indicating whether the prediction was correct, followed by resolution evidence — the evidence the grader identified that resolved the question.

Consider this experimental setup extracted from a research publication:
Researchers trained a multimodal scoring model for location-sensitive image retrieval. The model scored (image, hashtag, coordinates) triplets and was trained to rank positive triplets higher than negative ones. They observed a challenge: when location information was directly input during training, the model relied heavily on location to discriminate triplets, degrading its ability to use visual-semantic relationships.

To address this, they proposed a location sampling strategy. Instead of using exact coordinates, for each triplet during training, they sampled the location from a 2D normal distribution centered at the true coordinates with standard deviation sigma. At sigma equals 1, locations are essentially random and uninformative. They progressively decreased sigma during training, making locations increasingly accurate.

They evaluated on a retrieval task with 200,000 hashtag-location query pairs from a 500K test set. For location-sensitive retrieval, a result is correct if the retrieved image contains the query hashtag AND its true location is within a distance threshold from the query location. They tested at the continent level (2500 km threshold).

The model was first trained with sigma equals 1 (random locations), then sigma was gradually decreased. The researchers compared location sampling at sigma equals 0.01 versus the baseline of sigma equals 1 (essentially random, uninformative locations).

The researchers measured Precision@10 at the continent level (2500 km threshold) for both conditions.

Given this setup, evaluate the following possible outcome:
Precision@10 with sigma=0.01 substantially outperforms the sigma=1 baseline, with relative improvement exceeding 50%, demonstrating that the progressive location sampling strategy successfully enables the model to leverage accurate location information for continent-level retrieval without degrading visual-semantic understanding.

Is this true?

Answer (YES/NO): NO